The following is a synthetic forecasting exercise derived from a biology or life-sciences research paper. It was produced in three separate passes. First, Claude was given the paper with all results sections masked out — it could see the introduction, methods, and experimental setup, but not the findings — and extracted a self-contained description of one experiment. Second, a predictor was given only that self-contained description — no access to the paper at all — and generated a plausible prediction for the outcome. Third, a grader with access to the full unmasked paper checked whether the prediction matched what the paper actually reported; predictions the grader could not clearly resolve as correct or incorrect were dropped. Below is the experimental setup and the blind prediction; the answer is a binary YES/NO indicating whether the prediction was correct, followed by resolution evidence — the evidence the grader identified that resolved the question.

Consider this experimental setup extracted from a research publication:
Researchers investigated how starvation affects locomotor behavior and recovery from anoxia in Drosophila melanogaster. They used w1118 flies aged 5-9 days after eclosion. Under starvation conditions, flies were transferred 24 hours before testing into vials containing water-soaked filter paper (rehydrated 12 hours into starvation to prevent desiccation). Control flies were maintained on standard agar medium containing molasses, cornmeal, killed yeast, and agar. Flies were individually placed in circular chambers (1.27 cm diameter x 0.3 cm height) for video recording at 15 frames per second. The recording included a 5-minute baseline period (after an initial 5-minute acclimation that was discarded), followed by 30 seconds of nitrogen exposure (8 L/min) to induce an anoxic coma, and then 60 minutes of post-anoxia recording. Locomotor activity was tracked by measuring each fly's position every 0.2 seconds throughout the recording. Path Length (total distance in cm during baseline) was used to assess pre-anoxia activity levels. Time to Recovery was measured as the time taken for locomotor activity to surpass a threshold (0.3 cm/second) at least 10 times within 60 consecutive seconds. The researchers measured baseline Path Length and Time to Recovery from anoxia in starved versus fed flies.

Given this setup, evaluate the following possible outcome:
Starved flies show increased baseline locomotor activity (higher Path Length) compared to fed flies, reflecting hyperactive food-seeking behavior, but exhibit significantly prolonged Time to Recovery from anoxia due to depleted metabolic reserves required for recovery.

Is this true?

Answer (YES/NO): NO